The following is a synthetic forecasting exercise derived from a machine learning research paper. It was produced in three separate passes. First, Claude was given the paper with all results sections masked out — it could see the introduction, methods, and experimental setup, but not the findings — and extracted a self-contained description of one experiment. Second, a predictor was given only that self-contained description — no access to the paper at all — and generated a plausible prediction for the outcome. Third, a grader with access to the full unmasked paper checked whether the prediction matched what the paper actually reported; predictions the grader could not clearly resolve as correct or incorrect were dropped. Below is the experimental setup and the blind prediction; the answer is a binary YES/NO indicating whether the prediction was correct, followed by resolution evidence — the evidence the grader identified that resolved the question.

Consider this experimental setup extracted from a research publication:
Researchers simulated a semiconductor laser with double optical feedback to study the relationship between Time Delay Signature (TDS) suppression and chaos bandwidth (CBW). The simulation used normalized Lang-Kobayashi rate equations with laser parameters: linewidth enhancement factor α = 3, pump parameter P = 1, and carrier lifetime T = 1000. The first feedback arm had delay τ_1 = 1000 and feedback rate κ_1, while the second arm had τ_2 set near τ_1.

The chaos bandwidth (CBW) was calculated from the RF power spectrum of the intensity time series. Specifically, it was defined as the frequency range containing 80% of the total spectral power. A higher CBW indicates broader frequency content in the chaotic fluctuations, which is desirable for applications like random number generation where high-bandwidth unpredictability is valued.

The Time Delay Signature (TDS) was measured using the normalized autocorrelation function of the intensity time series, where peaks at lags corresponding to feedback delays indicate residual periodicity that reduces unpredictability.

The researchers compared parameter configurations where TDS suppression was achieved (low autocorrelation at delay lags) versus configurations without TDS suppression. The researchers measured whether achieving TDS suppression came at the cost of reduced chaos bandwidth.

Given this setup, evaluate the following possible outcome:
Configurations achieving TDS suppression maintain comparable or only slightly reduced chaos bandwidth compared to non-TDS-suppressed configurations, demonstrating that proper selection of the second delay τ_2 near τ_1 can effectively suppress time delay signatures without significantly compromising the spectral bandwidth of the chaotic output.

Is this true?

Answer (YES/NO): YES